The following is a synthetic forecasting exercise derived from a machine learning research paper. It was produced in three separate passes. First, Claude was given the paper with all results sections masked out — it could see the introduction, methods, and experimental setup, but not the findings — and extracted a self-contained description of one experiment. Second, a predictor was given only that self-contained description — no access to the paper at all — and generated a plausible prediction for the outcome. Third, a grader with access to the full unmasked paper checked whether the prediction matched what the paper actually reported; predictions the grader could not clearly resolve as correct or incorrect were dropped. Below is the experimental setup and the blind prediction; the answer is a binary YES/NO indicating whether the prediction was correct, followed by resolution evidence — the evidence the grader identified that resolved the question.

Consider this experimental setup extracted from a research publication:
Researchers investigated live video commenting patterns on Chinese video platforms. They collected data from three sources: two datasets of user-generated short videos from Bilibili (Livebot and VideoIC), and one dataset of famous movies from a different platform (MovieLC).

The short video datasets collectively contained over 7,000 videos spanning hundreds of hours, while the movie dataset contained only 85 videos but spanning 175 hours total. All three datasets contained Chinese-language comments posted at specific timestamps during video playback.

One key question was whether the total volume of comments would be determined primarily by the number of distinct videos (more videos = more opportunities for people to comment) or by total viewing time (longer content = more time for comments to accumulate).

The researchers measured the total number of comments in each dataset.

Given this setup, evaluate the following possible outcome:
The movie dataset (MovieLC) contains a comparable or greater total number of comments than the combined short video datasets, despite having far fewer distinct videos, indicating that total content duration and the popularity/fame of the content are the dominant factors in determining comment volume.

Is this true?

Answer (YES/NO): NO